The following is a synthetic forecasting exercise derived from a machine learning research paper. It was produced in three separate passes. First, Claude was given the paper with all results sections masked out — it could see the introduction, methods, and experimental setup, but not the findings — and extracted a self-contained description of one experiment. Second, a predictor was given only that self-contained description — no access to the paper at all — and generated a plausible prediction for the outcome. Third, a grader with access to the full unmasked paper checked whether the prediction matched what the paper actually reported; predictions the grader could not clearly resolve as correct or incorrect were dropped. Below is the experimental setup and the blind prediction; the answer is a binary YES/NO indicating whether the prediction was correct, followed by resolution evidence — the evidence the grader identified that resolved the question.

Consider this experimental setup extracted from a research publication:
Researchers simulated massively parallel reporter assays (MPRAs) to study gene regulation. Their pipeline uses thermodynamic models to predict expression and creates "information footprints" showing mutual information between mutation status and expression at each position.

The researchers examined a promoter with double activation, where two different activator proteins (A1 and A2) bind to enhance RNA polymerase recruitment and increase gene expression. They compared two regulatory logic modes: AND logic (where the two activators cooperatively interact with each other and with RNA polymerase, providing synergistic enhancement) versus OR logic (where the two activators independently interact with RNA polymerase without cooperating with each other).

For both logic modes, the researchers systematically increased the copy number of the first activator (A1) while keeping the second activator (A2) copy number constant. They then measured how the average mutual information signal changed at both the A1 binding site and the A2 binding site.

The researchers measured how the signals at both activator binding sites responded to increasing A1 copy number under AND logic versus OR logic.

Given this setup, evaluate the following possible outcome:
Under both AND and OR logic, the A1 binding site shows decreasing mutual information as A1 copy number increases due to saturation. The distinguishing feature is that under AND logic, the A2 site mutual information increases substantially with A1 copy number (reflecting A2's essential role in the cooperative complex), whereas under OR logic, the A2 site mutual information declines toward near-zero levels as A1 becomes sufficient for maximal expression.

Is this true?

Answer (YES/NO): NO